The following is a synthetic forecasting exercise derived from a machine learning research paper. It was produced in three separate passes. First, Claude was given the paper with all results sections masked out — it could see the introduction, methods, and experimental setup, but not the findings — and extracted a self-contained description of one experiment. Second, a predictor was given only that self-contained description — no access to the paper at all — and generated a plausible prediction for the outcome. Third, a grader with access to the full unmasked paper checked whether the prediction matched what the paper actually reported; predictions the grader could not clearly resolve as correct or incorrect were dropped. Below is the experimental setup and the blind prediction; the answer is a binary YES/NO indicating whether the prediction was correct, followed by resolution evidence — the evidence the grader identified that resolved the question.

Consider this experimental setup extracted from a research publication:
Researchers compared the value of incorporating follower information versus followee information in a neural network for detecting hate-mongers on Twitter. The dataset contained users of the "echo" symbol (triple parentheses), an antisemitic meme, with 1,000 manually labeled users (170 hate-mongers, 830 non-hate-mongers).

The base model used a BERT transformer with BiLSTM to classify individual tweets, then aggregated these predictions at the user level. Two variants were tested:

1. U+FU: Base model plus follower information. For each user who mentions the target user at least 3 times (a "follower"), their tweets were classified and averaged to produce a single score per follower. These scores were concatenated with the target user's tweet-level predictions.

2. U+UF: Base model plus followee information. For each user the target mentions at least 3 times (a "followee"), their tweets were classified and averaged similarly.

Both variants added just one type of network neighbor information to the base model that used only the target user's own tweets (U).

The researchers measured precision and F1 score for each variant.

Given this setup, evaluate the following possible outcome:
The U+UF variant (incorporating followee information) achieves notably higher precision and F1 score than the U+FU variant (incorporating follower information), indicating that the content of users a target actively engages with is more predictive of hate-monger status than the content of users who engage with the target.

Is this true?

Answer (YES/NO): YES